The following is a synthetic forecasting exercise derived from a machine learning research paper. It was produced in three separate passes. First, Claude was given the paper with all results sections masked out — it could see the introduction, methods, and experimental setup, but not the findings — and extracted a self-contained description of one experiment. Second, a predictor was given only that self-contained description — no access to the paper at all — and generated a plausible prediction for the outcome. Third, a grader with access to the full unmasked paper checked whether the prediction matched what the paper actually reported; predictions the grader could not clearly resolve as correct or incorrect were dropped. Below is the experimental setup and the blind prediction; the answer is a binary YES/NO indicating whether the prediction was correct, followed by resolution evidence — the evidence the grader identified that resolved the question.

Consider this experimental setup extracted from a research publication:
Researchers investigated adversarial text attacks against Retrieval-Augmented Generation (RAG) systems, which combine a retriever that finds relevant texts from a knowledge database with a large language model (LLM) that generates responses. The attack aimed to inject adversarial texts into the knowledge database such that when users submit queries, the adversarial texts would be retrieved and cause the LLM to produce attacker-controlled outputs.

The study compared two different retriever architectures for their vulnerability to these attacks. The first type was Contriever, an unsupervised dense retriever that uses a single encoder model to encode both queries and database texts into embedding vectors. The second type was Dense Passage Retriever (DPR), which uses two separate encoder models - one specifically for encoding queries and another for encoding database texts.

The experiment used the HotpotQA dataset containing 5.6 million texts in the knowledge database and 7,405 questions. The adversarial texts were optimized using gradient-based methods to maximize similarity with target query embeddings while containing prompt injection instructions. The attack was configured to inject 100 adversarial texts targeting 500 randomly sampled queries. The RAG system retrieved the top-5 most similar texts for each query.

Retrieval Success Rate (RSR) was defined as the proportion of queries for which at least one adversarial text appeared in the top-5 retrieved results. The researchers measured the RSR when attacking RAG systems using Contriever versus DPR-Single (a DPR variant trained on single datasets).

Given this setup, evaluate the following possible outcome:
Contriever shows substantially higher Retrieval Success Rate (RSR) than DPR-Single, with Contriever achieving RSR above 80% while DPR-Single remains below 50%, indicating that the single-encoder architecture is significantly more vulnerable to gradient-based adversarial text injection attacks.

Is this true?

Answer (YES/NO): NO